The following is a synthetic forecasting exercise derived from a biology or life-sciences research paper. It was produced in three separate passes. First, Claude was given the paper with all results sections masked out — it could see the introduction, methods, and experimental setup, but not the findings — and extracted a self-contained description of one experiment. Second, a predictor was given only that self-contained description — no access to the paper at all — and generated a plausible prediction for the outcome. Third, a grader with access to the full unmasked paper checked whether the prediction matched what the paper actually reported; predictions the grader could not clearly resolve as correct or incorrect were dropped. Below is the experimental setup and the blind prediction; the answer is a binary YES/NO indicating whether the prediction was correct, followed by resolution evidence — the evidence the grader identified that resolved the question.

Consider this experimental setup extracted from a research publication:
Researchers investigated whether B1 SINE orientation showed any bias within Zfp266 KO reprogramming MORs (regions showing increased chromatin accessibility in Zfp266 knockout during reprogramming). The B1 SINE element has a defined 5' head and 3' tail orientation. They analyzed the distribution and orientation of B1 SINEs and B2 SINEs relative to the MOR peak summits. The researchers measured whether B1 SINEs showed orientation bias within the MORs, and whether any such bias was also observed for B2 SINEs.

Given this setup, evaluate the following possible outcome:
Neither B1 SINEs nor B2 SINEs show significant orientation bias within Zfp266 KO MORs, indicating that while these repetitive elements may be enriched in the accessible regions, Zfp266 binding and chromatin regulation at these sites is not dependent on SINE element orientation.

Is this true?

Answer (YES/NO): NO